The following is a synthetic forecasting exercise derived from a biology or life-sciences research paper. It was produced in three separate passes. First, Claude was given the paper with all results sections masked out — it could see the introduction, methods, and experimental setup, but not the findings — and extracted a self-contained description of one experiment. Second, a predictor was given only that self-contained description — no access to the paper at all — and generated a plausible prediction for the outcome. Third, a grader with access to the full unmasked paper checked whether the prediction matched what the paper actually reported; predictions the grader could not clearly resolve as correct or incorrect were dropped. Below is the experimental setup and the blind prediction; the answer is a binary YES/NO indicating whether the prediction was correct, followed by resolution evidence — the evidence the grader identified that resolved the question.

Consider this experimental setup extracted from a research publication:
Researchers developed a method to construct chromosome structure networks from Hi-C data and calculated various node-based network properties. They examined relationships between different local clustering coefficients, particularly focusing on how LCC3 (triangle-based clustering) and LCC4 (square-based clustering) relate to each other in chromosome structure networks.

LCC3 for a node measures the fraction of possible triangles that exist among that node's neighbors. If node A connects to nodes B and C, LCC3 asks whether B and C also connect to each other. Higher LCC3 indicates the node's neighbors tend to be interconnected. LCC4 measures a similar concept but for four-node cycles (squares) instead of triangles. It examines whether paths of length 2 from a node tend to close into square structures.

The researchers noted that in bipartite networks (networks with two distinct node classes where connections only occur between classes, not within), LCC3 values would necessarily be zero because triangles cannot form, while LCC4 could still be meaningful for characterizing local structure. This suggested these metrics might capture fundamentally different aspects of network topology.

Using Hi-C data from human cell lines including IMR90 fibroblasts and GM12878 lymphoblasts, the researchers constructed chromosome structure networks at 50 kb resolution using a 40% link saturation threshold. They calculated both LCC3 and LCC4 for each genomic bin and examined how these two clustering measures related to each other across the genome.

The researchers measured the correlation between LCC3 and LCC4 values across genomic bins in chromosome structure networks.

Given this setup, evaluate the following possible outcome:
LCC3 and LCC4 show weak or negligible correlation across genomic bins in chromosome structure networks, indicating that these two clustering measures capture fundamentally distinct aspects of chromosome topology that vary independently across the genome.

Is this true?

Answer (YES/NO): YES